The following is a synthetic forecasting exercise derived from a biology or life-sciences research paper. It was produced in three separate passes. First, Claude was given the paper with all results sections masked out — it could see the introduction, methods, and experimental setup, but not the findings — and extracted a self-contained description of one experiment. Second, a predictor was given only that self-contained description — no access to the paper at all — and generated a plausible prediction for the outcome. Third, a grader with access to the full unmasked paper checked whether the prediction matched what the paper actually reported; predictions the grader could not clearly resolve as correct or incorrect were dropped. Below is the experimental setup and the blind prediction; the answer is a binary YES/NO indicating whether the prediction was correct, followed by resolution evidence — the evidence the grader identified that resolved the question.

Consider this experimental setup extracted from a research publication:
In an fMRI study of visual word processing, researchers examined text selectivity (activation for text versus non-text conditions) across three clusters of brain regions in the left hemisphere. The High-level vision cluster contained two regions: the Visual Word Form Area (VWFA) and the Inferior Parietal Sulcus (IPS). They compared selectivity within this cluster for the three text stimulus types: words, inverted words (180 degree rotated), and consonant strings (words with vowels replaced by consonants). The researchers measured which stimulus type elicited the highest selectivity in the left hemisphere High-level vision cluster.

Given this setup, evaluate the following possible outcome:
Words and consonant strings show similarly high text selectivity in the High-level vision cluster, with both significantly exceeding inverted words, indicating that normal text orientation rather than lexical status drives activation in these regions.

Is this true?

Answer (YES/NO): NO